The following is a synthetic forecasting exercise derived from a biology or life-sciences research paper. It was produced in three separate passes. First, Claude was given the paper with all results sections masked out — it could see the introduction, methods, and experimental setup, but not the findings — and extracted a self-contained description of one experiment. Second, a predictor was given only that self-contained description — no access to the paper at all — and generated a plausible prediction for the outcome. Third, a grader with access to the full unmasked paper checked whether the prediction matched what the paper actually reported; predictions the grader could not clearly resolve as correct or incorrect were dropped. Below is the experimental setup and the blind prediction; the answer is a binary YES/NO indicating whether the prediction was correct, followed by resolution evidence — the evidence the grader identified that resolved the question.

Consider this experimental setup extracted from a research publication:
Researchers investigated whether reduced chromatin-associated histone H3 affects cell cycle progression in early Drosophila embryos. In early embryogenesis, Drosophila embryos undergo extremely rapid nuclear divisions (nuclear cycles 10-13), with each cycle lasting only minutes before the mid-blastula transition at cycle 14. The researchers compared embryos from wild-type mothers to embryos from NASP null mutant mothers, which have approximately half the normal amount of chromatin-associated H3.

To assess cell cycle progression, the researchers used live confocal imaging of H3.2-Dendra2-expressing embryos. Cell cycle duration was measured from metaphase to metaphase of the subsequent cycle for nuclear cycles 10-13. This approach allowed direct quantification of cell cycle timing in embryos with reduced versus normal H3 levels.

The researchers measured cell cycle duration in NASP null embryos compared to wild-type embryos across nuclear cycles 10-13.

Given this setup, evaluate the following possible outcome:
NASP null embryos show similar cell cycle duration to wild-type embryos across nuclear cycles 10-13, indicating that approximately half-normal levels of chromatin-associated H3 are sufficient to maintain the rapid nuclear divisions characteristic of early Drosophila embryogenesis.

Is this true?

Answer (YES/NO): NO